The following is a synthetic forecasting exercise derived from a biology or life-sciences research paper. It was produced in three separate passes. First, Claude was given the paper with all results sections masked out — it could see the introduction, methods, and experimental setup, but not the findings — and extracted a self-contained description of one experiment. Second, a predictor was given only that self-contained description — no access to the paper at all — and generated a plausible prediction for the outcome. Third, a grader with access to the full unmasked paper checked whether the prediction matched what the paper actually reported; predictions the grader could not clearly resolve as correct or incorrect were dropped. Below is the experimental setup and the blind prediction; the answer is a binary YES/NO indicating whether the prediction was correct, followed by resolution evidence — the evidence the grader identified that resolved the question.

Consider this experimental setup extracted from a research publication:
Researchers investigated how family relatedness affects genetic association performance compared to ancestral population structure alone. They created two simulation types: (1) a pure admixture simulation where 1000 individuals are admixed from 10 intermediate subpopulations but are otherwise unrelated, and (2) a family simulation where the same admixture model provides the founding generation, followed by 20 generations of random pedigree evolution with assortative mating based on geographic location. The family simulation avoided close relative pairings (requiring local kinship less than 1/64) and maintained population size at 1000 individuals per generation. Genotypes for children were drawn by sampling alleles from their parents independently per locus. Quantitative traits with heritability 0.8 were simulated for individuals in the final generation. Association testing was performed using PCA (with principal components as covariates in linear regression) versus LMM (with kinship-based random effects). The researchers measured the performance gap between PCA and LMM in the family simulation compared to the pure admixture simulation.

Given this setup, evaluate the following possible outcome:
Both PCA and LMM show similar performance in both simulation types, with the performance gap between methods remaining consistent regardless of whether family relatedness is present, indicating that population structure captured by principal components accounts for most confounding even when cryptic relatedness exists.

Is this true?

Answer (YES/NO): NO